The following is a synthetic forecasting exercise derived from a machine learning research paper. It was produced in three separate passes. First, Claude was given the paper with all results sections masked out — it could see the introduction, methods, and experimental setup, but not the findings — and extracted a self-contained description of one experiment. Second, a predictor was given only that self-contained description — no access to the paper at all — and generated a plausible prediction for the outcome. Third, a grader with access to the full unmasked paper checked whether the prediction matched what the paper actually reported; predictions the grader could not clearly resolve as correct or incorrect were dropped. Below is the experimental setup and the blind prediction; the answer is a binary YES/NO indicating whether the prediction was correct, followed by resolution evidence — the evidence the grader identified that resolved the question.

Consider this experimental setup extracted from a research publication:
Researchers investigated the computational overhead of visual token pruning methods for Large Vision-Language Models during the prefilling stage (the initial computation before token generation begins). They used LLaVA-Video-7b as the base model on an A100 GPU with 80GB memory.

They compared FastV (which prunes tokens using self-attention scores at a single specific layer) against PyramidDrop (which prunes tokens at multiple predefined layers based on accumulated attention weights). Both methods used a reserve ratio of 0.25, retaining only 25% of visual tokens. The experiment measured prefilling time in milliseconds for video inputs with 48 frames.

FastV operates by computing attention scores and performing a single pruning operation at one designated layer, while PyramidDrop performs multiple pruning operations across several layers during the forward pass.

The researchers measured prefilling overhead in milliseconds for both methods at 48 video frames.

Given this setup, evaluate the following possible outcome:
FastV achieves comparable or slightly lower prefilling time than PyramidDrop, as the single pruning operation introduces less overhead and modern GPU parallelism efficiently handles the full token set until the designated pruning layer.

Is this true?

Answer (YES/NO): NO